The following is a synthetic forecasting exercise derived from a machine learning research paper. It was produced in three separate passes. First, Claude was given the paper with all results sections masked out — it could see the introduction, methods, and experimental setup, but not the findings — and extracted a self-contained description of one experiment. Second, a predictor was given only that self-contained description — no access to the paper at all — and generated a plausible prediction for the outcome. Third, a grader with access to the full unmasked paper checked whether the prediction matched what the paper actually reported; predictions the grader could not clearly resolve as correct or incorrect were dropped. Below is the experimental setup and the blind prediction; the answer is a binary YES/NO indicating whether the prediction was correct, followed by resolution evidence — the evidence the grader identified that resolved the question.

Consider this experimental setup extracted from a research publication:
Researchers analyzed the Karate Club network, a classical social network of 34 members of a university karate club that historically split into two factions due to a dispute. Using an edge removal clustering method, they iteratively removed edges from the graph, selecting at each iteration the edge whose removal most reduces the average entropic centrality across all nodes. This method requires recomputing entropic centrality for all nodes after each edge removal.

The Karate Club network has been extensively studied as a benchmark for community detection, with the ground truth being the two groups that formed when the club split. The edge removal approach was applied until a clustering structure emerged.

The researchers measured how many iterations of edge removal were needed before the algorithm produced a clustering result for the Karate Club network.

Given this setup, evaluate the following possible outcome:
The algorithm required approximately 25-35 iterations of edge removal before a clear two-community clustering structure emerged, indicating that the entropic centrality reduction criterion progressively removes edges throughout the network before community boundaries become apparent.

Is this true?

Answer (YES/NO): NO